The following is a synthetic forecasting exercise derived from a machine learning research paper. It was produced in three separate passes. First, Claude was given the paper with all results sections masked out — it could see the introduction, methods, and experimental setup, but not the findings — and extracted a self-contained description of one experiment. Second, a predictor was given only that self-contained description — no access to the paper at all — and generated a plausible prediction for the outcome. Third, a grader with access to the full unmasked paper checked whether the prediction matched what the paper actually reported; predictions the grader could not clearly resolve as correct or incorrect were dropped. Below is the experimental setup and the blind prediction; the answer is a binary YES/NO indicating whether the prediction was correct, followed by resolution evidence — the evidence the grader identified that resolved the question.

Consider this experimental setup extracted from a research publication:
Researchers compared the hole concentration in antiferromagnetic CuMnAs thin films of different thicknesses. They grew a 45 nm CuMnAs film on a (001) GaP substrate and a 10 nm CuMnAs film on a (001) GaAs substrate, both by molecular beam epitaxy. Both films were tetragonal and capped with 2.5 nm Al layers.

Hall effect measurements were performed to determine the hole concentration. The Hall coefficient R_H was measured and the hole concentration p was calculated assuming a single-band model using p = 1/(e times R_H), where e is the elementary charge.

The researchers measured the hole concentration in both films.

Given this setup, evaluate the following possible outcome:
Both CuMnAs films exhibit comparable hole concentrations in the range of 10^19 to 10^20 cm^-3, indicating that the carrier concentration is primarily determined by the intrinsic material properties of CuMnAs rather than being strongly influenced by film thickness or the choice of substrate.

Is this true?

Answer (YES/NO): NO